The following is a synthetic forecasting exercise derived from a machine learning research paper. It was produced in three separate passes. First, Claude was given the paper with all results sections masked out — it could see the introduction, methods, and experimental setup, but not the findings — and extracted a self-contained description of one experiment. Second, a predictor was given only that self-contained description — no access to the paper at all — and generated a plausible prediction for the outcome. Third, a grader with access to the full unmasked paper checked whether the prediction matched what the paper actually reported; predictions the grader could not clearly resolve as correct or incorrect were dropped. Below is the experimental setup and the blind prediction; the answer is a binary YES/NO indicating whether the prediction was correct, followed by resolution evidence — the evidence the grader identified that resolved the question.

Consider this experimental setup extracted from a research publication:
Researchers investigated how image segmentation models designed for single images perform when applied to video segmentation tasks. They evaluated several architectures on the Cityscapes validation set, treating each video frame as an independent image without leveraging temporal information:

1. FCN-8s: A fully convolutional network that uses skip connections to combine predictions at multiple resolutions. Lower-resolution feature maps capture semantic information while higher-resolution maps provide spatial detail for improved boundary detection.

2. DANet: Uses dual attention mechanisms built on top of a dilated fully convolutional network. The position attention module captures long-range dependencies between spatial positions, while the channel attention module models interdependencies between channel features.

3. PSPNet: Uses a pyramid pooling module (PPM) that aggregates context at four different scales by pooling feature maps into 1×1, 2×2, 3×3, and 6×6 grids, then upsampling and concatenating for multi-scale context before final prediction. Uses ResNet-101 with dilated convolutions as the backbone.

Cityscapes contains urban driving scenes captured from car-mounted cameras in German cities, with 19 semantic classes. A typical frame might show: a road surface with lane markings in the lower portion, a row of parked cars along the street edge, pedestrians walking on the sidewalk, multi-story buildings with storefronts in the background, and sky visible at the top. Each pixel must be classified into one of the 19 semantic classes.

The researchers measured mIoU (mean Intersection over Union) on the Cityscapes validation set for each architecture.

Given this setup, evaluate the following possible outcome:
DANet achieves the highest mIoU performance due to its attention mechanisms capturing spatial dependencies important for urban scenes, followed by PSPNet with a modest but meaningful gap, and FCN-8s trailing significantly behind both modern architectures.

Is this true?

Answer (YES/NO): NO